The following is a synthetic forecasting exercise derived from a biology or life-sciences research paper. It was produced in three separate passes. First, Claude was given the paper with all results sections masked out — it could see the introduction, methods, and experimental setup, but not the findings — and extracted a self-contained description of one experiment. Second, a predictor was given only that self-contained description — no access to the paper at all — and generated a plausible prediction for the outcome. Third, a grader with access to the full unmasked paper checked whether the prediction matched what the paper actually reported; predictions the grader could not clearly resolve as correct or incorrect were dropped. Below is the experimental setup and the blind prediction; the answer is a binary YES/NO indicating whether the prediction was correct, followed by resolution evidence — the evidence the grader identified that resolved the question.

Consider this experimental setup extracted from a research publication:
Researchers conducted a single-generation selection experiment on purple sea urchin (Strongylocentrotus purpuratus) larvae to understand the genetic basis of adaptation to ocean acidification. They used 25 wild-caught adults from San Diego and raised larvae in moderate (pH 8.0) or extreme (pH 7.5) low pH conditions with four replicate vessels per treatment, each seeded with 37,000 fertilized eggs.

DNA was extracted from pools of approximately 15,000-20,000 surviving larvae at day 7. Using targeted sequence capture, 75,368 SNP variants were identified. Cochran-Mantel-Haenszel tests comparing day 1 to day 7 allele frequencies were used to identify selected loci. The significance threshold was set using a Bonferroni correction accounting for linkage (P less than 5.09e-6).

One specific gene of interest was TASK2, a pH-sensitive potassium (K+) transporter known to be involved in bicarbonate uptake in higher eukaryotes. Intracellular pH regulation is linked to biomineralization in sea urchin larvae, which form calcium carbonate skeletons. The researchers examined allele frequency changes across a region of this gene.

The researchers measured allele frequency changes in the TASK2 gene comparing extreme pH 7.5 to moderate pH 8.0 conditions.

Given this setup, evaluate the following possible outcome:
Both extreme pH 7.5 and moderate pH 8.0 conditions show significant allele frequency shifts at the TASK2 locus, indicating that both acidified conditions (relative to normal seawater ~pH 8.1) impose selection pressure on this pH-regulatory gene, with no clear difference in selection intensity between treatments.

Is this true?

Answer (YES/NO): NO